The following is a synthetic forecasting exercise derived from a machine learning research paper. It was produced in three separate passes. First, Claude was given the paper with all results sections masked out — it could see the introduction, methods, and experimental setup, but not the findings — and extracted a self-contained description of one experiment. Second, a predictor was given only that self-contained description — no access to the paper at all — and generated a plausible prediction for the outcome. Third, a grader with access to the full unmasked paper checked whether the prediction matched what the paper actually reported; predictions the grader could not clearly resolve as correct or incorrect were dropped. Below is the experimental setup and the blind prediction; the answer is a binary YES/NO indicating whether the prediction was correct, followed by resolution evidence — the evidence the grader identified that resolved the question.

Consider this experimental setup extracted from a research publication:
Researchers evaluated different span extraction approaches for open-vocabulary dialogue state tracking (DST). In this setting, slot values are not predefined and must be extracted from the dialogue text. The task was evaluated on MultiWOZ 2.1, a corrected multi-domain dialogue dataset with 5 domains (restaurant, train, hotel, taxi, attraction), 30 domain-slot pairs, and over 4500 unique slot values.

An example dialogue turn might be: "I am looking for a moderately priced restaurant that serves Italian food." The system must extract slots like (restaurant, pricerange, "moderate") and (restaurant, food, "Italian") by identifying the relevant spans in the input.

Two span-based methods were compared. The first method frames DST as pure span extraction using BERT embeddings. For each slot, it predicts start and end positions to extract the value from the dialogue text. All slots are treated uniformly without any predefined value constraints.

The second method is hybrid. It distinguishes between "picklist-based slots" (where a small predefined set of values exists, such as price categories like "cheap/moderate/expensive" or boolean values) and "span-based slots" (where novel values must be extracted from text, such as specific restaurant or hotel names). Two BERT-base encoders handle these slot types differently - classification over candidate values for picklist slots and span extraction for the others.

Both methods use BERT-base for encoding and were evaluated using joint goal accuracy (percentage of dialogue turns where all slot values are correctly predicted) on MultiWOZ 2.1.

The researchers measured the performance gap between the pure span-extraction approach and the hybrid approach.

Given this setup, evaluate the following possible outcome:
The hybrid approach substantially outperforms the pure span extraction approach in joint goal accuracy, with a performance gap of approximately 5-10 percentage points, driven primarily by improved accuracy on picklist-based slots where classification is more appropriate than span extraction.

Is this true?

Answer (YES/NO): NO